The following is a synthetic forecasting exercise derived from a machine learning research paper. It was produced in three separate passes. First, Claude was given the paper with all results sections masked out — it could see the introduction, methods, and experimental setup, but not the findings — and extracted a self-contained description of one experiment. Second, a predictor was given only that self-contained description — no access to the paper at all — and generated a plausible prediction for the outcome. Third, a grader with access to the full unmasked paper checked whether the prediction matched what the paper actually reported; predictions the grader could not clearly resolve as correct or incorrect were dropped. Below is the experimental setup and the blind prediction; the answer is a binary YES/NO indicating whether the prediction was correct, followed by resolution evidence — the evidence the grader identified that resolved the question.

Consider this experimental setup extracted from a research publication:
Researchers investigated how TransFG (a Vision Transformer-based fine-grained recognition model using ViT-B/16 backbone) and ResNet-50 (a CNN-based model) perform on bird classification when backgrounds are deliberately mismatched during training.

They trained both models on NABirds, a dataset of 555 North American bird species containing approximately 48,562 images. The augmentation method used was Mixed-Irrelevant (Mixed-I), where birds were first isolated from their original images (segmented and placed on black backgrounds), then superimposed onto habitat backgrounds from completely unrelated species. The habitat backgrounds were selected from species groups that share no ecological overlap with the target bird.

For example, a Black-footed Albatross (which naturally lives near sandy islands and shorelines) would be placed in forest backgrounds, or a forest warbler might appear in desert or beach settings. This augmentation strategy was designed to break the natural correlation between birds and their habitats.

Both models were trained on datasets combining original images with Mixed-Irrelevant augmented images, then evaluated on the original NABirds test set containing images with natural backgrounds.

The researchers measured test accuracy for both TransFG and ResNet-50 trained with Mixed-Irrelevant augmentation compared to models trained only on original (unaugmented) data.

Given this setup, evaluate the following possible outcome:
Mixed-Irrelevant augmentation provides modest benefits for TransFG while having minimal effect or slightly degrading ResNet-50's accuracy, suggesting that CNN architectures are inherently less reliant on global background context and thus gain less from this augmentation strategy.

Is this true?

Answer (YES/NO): NO